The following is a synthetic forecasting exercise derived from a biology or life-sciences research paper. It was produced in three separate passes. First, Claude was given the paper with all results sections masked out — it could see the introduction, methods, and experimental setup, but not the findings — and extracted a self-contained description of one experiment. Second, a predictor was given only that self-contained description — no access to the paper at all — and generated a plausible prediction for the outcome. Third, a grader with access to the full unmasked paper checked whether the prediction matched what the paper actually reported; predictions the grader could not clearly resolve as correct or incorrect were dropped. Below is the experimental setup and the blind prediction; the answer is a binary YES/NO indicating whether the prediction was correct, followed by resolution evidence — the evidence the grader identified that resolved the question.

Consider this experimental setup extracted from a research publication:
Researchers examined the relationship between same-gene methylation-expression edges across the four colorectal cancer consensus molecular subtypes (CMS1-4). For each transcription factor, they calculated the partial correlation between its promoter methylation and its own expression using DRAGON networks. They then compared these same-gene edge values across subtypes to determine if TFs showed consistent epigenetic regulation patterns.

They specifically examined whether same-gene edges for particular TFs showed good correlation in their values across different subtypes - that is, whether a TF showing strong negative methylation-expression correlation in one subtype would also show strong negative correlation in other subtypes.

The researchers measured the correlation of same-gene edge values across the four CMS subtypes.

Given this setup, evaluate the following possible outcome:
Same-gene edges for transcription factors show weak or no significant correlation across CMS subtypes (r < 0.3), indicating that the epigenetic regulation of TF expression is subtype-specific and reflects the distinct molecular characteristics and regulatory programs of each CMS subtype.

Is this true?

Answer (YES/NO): NO